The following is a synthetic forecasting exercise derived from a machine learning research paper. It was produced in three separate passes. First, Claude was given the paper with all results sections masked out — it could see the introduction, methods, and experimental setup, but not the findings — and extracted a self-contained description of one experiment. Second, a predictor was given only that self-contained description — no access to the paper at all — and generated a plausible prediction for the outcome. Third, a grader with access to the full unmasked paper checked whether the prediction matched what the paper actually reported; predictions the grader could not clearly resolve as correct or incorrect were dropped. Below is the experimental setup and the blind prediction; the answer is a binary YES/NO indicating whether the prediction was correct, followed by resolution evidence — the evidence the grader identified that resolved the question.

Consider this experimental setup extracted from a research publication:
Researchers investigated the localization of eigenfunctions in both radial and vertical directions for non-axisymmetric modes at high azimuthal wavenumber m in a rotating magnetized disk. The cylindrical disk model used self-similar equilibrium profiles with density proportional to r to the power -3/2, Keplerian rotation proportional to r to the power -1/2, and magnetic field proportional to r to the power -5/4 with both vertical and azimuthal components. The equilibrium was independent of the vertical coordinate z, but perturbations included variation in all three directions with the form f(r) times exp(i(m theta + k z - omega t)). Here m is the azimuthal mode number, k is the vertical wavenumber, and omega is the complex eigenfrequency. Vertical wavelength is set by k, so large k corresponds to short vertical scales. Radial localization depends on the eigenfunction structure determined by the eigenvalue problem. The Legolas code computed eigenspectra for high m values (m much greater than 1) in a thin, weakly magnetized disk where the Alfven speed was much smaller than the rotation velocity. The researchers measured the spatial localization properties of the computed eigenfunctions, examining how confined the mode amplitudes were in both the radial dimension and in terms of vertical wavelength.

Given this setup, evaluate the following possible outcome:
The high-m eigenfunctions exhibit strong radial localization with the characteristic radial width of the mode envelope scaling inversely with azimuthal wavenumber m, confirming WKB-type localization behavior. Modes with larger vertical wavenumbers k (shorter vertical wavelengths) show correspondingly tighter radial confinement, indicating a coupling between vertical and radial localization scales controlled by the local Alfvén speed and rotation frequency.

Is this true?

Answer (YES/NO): NO